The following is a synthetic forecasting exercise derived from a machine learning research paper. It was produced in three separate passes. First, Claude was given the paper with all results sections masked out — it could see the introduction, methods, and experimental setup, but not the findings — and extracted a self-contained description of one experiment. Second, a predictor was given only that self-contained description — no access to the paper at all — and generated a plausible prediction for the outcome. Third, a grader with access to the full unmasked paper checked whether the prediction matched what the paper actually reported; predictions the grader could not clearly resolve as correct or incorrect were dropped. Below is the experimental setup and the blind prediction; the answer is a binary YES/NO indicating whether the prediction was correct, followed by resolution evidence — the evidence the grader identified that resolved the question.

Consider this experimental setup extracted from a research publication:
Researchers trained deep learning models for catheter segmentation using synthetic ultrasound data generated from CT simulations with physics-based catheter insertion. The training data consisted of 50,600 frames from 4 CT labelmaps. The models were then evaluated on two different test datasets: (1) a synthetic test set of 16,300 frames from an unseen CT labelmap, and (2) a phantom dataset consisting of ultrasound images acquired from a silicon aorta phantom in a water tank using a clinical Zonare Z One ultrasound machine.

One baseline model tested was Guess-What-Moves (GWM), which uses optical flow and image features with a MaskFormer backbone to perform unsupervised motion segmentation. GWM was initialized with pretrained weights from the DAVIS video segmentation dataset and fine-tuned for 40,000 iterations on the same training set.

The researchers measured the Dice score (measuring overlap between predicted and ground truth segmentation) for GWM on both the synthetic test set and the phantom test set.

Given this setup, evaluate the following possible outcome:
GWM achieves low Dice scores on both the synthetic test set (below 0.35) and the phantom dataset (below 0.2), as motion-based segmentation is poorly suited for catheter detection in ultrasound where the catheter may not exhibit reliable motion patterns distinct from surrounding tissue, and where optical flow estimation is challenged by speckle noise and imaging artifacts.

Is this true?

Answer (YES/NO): NO